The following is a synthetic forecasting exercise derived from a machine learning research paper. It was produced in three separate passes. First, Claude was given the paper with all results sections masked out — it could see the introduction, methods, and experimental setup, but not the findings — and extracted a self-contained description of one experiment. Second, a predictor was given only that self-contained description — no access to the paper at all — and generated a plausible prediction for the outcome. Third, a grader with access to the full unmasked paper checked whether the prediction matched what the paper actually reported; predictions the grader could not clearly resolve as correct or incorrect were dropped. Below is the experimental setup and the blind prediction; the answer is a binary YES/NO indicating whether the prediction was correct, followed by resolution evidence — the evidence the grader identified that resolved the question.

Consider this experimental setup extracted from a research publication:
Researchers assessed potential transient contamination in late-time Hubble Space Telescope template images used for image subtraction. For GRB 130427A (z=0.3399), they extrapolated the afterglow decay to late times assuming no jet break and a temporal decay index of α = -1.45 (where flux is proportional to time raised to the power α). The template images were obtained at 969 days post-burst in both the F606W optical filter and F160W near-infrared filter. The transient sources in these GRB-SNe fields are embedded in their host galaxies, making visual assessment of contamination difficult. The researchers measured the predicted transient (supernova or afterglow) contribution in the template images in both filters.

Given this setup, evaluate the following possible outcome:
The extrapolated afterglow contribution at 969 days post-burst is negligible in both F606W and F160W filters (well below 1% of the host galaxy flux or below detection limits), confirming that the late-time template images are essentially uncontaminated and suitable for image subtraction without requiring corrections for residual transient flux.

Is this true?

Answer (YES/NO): NO